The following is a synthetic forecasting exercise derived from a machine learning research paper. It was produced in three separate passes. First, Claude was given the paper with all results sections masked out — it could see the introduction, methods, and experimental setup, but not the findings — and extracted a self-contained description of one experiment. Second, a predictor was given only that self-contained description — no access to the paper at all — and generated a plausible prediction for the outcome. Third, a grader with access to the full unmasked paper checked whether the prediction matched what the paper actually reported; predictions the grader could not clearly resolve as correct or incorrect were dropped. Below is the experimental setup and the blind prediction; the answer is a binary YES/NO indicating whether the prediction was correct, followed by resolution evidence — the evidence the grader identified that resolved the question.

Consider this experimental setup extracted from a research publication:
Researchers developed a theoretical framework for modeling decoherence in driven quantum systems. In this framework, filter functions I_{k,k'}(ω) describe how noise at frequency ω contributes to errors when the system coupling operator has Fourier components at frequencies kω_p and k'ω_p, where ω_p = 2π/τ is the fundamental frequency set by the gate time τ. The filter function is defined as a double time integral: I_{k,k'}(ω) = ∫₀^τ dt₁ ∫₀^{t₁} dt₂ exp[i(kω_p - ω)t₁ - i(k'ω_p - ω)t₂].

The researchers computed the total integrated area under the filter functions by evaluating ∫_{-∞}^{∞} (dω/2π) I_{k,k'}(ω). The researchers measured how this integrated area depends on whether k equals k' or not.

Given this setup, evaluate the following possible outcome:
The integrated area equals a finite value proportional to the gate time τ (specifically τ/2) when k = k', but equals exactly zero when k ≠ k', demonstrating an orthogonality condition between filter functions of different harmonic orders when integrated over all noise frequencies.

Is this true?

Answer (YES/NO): YES